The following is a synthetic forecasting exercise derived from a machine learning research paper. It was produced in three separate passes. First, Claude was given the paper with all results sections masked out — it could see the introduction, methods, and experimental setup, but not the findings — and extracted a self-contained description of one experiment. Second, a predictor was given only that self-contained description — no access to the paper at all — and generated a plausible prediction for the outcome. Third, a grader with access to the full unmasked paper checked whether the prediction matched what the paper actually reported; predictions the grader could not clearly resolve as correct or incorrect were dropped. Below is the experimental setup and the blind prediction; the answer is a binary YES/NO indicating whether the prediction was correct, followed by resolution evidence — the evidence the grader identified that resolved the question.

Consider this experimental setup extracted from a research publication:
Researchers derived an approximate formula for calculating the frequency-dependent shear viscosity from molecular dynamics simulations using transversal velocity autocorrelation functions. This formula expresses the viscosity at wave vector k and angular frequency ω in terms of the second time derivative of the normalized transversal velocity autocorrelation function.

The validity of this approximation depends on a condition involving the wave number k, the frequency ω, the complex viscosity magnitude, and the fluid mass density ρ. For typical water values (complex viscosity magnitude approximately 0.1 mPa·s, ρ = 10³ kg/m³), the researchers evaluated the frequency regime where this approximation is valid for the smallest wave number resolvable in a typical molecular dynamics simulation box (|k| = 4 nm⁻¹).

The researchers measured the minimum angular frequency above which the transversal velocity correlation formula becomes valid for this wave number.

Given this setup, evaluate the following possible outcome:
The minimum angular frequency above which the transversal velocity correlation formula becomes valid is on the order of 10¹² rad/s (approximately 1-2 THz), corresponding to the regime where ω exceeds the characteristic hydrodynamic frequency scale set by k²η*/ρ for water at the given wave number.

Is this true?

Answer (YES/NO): YES